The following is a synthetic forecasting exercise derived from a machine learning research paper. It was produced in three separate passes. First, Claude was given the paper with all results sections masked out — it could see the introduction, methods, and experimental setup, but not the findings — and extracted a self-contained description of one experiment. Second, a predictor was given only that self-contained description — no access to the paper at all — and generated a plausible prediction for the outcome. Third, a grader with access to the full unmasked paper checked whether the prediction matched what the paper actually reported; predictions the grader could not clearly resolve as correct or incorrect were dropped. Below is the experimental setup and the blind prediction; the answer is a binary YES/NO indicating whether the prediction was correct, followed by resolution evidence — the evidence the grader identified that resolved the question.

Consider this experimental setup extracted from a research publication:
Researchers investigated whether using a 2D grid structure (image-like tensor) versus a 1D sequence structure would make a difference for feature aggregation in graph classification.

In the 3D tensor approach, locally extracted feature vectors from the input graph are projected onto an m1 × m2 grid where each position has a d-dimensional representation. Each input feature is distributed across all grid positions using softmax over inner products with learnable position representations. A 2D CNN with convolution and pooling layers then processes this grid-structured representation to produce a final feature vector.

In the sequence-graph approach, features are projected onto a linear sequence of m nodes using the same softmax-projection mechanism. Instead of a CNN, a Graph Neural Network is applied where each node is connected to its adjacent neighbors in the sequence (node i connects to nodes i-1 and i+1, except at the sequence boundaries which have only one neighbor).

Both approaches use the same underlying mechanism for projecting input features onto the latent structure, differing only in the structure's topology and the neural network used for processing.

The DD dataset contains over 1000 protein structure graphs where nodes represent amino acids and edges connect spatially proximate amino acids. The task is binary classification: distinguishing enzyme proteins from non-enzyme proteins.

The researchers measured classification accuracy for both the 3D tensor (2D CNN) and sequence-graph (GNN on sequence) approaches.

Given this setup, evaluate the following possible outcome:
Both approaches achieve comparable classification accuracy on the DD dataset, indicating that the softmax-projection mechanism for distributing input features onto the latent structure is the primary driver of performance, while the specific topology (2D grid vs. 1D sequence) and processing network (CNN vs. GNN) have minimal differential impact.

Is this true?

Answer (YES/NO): YES